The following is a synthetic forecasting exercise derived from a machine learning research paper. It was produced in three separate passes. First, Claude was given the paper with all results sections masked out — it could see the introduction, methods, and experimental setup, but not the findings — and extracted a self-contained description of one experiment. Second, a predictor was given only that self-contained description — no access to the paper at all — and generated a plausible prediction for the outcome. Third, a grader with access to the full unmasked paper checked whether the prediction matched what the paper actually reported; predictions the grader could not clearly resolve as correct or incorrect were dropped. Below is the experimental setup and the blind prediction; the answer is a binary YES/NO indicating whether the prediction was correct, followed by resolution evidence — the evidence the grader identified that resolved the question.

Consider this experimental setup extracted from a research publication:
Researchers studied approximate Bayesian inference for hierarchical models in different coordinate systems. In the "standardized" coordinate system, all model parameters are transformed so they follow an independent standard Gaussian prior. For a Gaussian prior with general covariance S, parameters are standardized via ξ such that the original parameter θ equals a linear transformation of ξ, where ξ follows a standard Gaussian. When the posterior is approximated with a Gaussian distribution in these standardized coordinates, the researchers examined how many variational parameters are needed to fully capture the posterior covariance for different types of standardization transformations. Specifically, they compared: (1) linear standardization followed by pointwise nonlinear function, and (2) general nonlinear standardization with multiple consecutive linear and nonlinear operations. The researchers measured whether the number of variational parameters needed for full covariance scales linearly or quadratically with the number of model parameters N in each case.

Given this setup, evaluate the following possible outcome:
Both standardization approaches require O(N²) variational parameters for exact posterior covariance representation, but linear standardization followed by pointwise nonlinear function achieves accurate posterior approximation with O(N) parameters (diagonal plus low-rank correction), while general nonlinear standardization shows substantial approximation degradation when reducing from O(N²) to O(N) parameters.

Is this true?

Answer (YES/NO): NO